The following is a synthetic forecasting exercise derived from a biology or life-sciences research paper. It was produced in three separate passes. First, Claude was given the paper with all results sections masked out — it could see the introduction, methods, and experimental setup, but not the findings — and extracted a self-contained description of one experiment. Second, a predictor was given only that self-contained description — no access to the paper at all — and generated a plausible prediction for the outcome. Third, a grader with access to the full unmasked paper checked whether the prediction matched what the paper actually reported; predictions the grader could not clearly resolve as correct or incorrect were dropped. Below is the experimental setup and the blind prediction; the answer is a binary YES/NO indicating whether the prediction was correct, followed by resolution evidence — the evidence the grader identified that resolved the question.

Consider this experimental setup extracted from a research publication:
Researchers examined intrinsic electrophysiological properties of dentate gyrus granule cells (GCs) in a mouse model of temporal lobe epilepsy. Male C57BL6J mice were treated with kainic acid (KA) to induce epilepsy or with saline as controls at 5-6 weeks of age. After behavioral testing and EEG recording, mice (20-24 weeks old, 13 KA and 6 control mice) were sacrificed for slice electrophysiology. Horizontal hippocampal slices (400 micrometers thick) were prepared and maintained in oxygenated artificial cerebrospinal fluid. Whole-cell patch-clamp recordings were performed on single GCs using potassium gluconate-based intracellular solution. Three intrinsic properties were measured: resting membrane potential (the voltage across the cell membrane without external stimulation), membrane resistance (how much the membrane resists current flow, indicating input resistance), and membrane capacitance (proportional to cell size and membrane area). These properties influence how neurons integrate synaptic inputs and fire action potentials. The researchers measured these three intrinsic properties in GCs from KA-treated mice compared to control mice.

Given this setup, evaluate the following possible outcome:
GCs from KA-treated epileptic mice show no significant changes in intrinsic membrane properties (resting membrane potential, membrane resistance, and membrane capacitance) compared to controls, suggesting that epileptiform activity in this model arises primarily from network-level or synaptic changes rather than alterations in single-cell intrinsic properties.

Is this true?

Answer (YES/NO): YES